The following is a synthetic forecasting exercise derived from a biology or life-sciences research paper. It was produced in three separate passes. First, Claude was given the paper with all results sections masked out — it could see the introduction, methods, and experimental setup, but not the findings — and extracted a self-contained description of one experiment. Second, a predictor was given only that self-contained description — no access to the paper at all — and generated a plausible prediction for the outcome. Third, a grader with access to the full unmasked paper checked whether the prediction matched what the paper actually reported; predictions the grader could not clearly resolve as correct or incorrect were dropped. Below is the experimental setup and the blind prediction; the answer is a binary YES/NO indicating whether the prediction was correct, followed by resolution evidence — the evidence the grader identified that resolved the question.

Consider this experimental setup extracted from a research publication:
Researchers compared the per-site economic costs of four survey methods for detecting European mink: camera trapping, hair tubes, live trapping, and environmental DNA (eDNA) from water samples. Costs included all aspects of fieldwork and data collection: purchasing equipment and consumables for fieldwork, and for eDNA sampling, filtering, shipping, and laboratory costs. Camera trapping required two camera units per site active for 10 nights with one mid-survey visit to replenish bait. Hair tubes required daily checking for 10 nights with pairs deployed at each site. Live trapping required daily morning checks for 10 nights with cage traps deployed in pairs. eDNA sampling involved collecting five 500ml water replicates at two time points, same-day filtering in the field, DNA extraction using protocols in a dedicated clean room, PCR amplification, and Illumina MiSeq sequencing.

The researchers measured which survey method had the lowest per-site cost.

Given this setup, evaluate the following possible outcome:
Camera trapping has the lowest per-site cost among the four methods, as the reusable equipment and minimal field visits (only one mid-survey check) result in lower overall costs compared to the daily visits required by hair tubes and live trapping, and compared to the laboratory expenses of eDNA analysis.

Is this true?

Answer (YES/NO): NO